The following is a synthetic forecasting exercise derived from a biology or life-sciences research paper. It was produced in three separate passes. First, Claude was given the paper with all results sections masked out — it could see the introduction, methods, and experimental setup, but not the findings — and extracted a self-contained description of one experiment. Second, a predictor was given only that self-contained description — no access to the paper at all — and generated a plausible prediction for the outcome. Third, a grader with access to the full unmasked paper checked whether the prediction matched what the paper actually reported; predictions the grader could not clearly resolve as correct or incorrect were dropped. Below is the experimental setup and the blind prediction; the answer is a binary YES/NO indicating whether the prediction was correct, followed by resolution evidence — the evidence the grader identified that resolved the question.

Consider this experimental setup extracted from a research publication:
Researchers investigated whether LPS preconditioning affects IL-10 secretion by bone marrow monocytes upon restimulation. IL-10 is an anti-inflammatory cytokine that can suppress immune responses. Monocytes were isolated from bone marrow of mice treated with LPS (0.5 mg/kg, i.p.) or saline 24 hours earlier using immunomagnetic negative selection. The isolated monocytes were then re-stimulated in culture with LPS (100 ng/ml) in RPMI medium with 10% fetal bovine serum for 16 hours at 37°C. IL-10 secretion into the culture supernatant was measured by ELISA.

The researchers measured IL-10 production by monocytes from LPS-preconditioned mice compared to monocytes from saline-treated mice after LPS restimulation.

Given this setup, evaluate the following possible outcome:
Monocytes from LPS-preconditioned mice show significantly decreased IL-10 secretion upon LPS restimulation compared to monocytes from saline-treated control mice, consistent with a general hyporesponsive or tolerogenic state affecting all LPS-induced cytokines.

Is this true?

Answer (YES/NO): NO